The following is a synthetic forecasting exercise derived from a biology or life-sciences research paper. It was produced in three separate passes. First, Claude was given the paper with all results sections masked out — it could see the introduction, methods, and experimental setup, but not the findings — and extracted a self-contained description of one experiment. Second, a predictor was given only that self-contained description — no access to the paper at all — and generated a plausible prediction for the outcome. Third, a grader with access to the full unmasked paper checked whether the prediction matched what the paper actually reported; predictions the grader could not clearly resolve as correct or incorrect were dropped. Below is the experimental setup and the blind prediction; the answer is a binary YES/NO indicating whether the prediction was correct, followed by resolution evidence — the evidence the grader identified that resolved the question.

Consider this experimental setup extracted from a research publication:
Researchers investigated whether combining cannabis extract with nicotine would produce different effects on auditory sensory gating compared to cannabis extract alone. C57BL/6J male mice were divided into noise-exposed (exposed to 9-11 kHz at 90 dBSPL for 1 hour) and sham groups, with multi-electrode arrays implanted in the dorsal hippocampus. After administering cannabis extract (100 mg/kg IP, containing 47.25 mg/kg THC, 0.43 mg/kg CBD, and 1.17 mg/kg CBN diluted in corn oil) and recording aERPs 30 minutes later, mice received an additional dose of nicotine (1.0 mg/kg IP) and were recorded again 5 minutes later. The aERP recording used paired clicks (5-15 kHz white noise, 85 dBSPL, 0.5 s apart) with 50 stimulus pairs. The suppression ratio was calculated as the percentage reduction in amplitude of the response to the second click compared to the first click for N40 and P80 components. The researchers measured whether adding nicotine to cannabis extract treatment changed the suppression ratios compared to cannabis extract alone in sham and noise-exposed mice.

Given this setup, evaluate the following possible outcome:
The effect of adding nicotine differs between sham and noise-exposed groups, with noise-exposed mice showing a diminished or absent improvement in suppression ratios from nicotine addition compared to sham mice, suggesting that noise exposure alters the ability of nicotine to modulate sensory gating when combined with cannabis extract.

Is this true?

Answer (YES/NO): NO